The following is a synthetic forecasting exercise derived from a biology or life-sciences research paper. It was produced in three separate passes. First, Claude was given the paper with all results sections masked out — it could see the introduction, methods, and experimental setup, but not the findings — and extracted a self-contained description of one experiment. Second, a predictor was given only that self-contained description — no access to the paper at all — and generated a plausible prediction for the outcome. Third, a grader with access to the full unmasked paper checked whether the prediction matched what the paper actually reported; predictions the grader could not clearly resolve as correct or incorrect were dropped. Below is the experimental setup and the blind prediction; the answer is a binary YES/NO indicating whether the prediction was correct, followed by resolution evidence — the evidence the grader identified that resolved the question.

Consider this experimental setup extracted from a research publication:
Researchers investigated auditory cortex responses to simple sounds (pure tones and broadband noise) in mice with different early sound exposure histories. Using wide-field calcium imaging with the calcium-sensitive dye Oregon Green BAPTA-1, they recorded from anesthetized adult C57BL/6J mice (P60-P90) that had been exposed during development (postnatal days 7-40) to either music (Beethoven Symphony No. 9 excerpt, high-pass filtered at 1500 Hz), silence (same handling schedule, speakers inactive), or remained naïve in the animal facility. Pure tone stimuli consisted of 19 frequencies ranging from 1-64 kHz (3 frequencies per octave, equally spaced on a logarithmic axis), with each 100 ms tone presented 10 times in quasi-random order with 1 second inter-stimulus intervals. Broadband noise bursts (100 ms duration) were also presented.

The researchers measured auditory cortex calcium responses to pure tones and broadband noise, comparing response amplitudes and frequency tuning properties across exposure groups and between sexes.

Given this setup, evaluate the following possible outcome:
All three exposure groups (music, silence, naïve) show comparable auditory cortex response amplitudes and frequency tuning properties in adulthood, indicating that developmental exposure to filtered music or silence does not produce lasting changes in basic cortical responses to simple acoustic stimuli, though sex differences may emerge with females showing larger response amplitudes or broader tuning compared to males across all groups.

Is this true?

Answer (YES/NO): NO